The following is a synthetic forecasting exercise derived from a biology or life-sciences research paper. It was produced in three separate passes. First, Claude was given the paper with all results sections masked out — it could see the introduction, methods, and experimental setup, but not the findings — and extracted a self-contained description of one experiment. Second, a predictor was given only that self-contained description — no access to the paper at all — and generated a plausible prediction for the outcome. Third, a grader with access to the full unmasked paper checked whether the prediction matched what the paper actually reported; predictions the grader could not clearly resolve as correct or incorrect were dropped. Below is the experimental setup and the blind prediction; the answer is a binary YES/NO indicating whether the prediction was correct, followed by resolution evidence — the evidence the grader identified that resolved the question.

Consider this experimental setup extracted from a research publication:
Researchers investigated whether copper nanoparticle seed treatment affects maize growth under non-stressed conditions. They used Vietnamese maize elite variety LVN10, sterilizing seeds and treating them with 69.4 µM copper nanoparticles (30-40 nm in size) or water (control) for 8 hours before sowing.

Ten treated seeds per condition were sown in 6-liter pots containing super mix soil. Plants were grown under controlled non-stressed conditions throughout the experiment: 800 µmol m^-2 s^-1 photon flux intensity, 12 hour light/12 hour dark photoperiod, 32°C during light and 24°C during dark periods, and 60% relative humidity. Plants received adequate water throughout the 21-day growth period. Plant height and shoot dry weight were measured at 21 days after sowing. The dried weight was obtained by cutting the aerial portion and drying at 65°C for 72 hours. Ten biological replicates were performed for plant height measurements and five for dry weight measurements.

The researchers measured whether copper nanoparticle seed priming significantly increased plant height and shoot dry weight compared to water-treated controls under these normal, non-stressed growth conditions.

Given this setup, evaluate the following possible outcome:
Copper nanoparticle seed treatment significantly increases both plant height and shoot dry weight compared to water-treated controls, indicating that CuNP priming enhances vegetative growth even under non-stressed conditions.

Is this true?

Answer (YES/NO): NO